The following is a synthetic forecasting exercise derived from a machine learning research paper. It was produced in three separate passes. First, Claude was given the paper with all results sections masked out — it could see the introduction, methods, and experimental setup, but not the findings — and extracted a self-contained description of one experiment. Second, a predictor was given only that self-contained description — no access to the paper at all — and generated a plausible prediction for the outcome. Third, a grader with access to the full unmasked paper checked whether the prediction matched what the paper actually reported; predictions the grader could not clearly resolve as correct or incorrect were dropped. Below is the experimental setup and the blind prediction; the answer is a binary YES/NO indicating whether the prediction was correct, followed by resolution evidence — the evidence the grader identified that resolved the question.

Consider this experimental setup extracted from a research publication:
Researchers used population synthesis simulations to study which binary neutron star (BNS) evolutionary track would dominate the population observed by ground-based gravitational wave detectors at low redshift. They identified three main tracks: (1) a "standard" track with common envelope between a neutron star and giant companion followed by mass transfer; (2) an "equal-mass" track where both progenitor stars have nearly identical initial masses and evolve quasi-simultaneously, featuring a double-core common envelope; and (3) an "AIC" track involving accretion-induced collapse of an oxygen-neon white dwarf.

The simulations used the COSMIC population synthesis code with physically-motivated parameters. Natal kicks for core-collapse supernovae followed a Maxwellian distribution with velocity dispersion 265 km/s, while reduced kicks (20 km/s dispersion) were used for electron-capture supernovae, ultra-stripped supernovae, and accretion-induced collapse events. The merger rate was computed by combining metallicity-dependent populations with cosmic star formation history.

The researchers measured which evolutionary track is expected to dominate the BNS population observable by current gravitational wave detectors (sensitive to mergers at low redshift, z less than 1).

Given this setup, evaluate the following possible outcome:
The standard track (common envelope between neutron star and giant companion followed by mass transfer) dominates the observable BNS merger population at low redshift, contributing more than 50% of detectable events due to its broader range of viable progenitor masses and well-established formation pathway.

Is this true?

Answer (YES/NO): NO